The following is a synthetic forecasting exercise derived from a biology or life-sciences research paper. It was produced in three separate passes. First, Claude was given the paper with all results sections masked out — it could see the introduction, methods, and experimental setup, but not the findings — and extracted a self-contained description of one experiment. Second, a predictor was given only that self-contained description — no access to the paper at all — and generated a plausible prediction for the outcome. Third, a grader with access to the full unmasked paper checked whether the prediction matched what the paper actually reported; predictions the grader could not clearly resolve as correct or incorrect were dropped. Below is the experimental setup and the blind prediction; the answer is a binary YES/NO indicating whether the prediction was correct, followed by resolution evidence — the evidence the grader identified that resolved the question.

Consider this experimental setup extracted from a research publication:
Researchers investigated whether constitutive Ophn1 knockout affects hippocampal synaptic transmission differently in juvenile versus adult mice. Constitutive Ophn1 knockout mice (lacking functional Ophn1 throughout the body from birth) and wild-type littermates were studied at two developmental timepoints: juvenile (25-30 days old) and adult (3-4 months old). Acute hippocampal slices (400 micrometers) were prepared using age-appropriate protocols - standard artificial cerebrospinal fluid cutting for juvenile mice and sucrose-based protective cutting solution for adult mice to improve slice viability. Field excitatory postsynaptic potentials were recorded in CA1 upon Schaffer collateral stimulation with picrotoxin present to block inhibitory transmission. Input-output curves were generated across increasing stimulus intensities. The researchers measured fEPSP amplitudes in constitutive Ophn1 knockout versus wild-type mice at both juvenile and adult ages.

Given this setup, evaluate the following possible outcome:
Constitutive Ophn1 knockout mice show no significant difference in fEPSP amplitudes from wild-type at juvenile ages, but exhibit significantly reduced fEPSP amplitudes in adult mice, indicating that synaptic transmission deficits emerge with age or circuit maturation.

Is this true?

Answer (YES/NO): YES